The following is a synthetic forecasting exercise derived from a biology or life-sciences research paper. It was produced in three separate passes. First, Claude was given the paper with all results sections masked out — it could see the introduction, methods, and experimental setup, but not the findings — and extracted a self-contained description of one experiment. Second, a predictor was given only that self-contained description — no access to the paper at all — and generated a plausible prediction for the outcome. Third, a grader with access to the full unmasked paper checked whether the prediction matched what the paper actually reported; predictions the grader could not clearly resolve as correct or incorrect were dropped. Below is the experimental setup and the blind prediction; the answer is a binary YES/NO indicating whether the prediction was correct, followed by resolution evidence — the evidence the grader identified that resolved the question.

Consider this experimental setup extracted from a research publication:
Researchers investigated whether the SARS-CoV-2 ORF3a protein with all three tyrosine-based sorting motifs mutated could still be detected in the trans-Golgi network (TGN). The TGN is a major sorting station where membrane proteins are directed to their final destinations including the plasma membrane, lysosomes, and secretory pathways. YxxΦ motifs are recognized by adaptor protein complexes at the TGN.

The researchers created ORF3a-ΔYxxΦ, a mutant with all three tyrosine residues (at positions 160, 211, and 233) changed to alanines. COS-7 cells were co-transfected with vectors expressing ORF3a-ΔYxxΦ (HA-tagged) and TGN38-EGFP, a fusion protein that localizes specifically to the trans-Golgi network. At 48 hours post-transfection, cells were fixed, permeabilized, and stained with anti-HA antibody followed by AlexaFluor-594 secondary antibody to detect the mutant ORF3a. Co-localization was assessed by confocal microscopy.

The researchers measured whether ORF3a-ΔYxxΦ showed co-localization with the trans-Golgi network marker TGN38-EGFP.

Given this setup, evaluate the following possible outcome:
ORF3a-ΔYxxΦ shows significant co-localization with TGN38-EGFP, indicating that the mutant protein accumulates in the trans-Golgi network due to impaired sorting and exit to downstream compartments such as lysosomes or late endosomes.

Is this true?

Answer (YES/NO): YES